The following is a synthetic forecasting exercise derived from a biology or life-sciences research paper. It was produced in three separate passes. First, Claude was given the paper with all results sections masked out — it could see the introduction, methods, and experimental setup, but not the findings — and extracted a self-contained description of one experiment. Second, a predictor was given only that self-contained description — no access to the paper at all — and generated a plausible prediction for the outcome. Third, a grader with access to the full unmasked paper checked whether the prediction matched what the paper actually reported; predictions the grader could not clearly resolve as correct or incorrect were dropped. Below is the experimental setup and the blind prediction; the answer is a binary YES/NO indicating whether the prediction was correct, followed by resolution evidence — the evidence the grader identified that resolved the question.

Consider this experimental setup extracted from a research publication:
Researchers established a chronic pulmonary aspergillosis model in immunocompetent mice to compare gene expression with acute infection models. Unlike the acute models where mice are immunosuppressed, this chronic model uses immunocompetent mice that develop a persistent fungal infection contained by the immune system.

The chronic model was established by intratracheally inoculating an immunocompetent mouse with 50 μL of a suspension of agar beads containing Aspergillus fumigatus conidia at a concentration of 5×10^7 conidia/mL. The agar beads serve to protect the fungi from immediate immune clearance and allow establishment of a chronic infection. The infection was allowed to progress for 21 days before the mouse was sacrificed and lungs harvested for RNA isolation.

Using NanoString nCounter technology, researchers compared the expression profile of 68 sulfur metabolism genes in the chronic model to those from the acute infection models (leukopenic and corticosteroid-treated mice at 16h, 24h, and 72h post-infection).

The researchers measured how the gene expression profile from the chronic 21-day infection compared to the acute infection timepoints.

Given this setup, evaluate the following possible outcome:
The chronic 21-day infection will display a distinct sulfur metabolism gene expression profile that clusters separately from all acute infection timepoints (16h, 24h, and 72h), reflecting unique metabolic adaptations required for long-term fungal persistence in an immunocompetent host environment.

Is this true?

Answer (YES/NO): NO